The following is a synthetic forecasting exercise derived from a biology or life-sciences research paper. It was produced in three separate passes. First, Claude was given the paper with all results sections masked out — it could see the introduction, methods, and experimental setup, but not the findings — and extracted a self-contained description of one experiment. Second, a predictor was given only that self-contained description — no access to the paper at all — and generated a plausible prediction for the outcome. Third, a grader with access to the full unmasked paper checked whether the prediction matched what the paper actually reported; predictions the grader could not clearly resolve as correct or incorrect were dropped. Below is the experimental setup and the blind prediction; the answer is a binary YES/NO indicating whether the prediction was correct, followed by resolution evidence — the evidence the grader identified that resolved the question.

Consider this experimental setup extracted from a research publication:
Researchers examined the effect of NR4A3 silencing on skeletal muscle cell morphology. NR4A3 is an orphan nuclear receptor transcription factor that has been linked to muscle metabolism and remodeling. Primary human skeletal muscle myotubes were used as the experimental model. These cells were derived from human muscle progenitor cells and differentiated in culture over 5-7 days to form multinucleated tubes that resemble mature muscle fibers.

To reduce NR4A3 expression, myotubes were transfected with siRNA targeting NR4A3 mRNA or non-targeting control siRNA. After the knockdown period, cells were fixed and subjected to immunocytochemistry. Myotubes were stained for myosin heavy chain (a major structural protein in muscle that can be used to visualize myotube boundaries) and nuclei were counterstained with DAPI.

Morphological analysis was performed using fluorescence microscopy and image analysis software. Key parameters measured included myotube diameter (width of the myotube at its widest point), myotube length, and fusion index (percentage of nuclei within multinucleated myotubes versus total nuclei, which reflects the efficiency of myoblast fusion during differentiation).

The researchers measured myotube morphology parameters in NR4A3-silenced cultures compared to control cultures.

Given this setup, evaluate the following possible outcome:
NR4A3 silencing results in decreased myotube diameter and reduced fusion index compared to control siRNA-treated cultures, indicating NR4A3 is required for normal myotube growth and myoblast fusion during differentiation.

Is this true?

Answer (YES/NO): NO